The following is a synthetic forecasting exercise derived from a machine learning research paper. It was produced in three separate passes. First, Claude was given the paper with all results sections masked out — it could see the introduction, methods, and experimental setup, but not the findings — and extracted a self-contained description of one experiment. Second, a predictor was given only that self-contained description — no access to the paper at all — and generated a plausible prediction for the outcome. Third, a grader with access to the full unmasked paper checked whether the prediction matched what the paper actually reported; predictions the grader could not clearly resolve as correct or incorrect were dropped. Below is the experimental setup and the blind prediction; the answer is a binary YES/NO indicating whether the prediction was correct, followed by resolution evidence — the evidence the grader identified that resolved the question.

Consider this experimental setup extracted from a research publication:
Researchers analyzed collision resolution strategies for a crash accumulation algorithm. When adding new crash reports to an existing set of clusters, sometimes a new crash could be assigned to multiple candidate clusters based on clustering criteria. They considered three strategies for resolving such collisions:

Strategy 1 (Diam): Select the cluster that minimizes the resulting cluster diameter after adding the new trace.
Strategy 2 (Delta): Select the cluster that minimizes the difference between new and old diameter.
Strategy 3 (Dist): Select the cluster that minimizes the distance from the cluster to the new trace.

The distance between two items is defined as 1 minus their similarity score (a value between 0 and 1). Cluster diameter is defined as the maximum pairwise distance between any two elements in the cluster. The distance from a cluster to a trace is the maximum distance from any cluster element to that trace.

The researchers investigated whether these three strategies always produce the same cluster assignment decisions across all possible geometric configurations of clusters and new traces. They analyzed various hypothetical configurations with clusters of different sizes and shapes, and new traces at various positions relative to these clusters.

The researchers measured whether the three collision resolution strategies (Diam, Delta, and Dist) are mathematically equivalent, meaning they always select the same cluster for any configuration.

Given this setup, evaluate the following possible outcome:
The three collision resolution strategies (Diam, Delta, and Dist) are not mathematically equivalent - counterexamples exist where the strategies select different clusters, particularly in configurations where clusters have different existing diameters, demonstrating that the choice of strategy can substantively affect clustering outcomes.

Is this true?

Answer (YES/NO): YES